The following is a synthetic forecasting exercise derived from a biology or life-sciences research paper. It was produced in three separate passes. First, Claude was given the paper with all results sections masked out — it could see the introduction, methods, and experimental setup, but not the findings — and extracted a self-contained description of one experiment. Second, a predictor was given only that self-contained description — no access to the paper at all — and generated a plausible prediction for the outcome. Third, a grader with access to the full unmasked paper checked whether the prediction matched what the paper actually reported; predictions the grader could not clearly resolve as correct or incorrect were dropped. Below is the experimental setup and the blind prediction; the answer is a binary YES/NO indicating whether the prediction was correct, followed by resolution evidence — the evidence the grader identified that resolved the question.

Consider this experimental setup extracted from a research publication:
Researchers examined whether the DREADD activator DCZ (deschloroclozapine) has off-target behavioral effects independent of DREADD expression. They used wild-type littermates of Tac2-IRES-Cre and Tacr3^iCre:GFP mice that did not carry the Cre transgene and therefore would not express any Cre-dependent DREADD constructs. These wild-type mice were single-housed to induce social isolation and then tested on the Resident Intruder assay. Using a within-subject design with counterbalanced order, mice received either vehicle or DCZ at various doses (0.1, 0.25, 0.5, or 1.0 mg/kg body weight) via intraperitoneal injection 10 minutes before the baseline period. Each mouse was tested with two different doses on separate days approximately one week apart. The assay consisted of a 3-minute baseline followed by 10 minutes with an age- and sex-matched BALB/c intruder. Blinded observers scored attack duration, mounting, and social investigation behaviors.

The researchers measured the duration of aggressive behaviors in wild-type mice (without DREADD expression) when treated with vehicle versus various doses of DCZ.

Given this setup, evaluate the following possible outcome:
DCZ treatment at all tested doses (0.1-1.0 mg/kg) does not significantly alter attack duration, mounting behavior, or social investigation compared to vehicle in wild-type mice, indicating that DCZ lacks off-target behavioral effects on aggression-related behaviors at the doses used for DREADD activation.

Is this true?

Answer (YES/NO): YES